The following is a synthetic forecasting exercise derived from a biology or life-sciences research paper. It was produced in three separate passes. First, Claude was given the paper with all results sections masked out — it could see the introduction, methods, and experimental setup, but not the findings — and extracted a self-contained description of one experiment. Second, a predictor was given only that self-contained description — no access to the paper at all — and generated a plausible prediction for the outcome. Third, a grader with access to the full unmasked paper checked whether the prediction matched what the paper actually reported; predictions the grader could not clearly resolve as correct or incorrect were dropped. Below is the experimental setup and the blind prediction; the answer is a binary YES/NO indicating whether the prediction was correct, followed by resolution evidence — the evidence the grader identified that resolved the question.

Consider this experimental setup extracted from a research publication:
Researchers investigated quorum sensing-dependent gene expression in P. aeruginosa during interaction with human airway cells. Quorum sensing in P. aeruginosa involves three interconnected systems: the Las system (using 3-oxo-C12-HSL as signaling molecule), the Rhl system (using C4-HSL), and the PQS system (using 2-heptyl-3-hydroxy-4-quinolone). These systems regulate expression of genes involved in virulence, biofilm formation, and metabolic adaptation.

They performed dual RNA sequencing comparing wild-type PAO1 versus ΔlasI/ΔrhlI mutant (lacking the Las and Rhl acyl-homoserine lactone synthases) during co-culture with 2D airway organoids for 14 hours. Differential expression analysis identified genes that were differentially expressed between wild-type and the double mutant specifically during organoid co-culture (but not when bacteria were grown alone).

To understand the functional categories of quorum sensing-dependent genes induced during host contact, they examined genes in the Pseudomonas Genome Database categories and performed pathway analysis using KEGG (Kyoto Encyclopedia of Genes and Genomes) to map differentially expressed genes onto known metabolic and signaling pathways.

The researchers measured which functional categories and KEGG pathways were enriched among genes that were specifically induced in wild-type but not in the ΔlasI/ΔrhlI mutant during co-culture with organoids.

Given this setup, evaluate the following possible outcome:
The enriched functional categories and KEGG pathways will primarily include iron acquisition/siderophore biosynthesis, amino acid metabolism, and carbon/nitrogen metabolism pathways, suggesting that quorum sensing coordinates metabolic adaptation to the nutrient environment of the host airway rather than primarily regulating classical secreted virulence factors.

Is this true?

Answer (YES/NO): NO